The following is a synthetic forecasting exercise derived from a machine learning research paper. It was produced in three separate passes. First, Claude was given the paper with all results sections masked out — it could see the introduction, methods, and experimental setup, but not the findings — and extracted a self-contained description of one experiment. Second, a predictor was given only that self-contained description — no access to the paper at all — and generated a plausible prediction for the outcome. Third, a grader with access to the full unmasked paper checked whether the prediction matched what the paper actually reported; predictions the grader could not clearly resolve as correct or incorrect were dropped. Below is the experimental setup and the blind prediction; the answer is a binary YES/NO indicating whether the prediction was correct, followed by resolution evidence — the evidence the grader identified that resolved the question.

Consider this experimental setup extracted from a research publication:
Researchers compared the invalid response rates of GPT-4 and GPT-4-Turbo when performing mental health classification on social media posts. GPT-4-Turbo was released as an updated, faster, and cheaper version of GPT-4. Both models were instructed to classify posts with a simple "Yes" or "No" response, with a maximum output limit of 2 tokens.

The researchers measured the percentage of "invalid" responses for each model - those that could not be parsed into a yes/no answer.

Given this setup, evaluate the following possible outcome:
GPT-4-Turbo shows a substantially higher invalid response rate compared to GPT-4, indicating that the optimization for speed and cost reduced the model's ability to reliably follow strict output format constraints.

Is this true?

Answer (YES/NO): YES